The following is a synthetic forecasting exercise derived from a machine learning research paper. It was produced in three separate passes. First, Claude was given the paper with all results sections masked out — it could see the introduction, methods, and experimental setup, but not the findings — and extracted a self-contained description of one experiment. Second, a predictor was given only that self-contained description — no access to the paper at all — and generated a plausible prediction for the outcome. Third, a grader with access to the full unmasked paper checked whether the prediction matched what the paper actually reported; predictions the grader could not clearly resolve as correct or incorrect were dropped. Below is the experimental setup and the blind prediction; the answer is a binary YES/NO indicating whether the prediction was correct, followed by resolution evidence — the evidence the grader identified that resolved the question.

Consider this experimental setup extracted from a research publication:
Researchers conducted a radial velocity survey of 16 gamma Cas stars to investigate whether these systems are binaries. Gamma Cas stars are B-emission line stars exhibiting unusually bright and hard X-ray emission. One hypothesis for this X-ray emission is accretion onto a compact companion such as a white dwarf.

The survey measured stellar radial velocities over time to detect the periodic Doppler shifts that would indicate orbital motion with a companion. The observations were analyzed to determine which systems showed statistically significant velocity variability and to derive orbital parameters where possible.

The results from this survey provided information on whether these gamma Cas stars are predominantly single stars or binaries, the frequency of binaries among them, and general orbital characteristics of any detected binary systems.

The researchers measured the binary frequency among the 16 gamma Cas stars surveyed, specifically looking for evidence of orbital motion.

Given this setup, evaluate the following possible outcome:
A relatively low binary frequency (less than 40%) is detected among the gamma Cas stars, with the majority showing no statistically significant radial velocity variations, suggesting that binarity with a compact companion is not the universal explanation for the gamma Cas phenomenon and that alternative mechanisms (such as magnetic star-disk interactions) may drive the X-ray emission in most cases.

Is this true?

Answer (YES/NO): NO